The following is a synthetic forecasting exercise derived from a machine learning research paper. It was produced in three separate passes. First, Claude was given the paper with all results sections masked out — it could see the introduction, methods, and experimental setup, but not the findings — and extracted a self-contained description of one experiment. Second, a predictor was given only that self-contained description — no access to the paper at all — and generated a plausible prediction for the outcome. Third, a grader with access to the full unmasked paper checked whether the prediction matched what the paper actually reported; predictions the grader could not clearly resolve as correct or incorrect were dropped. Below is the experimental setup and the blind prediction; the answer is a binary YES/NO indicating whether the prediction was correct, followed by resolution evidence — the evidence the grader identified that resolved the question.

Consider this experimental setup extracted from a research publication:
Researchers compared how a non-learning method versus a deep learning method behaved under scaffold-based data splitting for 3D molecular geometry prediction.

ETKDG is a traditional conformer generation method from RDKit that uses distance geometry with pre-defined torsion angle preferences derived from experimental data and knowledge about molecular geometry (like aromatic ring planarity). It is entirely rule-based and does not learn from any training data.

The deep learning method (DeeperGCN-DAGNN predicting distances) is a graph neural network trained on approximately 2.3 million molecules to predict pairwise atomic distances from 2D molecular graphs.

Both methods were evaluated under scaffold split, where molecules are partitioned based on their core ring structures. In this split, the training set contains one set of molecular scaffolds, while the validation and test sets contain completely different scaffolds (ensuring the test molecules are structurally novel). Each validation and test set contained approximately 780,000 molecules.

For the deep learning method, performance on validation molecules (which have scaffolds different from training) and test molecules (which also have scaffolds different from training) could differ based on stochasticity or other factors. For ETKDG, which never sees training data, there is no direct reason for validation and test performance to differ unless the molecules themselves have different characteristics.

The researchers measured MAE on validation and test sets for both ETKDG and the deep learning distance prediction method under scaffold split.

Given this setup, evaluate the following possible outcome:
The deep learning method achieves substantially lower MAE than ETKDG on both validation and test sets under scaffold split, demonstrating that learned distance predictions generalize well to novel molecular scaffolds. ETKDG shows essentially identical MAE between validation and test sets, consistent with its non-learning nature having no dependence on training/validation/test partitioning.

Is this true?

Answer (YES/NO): NO